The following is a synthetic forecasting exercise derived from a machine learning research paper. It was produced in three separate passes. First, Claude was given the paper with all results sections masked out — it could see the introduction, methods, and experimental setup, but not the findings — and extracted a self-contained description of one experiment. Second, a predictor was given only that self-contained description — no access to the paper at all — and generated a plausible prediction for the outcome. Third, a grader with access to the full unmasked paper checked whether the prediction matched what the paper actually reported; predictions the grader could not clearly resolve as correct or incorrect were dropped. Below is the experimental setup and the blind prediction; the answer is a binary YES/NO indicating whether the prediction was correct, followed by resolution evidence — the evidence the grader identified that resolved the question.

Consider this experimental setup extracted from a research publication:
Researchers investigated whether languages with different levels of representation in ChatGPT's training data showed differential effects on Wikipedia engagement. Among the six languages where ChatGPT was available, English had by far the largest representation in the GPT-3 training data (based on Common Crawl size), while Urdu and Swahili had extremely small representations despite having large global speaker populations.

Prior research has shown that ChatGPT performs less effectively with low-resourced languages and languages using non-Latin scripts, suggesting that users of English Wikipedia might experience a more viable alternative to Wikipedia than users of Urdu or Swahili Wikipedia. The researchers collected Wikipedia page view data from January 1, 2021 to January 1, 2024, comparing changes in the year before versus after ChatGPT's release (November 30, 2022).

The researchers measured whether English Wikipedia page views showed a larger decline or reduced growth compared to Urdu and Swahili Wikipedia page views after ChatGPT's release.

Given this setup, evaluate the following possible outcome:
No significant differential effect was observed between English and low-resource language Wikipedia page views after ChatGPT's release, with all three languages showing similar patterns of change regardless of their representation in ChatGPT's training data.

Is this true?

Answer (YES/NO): NO